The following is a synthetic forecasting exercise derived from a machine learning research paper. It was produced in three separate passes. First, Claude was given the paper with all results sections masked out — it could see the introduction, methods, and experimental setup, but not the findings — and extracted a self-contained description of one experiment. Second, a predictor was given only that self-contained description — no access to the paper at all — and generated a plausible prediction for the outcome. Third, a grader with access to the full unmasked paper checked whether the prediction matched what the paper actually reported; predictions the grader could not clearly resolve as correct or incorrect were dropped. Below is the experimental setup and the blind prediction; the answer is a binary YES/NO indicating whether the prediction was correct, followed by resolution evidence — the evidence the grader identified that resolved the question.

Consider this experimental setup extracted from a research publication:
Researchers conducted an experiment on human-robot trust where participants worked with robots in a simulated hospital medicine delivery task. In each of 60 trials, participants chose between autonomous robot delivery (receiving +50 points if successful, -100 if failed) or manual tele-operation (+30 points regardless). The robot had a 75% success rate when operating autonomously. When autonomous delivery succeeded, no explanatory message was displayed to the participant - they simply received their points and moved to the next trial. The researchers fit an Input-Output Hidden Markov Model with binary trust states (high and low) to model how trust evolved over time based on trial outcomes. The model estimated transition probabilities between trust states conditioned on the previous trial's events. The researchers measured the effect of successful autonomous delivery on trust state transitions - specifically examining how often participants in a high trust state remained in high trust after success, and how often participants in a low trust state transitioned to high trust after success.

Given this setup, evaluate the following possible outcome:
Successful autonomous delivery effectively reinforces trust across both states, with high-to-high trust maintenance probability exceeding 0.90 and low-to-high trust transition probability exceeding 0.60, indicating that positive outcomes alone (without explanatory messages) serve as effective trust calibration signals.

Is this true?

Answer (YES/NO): NO